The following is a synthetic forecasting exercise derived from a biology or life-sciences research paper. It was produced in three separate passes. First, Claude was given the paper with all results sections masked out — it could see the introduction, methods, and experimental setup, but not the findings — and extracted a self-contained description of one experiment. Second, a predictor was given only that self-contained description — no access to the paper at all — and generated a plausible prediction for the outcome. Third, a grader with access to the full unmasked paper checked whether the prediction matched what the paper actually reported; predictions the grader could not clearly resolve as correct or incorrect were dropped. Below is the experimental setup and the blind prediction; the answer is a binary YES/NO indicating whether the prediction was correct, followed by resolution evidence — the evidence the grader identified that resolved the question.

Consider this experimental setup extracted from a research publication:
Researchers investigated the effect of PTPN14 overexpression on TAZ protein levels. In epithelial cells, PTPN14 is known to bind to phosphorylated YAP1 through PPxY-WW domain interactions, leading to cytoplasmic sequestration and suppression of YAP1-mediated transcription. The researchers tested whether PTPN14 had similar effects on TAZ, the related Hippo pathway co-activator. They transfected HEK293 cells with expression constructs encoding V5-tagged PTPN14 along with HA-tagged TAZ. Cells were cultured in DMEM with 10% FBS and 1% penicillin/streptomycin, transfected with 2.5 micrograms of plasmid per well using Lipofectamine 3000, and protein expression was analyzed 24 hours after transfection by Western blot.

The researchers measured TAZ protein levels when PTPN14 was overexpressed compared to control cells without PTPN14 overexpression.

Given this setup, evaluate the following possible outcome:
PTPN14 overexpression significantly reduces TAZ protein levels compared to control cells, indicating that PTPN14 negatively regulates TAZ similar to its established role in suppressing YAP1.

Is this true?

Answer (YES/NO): NO